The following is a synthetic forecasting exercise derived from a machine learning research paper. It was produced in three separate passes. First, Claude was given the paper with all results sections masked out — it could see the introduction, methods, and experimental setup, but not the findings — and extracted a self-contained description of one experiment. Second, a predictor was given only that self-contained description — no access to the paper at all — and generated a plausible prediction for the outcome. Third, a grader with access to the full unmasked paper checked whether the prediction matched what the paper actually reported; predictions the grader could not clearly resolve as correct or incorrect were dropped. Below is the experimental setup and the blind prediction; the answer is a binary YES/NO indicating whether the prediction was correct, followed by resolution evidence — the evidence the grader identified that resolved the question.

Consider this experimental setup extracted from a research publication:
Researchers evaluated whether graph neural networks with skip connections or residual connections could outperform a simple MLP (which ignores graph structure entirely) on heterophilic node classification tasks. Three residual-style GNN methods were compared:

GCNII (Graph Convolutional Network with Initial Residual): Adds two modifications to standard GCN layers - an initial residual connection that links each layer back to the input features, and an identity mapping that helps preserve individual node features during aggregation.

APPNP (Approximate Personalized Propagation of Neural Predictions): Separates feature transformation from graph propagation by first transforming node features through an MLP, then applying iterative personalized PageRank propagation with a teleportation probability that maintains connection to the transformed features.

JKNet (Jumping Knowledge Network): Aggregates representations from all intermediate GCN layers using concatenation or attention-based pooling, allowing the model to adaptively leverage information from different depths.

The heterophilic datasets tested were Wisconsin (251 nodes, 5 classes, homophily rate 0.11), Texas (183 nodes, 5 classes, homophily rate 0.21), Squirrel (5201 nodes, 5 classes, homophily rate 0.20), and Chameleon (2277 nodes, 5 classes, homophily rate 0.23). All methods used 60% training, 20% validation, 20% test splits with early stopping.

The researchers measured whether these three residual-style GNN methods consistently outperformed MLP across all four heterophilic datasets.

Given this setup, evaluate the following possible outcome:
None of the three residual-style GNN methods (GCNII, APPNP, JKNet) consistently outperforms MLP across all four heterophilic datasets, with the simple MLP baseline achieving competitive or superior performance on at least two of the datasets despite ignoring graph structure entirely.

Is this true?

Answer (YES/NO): YES